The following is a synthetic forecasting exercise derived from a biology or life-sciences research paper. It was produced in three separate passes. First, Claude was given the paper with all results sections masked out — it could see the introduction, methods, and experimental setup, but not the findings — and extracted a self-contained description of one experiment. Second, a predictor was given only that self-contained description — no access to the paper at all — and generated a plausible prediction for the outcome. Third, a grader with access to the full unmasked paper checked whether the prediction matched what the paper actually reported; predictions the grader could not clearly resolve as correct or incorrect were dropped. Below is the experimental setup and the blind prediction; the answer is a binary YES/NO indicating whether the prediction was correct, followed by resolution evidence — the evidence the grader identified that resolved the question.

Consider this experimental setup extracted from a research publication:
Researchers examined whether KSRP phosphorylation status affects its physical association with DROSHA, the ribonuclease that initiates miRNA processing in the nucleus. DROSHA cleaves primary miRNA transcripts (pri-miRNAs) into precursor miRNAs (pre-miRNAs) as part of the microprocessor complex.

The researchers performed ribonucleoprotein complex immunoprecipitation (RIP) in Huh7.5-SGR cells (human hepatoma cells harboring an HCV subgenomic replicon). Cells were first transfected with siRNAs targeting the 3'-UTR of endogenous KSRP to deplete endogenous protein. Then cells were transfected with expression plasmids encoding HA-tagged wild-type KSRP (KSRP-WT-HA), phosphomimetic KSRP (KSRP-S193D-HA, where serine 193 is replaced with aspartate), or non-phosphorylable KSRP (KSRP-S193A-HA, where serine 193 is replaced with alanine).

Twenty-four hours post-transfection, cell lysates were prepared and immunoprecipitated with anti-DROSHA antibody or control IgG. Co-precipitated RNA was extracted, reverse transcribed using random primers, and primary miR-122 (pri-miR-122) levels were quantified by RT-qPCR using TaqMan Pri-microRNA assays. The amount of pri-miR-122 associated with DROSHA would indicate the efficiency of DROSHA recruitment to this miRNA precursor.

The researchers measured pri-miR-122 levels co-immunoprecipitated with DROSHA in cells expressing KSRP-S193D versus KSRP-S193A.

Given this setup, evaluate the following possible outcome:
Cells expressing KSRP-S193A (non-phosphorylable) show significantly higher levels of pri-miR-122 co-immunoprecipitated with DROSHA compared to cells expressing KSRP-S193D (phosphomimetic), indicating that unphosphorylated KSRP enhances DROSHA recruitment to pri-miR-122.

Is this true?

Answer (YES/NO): NO